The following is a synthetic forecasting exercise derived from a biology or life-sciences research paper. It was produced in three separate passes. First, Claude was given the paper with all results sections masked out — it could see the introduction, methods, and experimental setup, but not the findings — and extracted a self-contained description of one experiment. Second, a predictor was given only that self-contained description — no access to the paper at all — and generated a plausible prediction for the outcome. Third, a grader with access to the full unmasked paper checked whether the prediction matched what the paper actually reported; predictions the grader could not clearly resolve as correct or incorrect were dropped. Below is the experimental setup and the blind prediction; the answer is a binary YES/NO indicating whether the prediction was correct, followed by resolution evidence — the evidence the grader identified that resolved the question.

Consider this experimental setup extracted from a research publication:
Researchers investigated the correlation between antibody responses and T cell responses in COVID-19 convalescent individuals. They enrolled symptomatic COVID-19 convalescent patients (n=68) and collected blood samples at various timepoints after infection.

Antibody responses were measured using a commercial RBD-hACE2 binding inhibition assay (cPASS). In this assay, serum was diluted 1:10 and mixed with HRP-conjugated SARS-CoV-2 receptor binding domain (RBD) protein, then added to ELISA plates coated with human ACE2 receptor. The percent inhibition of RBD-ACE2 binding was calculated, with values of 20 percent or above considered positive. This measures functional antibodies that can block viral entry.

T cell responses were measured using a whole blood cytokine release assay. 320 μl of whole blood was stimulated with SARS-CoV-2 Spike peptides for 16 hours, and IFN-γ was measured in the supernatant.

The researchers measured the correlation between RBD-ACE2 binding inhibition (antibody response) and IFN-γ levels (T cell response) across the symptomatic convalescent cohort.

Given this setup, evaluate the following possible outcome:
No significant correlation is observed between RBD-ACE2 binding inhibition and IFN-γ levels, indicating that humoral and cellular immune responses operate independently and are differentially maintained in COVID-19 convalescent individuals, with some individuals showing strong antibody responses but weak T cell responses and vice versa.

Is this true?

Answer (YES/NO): YES